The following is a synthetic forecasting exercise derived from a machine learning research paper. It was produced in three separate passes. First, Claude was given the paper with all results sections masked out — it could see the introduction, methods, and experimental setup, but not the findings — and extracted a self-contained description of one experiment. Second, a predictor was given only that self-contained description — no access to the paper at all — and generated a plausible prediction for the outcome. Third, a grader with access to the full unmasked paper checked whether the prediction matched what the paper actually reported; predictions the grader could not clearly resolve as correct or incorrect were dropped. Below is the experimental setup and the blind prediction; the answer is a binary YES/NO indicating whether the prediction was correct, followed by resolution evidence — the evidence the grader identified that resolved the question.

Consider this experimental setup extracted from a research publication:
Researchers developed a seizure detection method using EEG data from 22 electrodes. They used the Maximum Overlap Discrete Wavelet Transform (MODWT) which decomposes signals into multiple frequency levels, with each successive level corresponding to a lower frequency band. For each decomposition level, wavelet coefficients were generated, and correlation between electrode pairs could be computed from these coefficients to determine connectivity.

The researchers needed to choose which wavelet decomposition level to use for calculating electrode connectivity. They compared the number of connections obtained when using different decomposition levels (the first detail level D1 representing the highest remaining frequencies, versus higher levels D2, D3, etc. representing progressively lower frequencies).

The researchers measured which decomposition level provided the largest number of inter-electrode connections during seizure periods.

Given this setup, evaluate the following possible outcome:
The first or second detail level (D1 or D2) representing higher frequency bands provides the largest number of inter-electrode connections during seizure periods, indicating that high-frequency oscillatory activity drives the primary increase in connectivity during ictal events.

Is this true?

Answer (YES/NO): YES